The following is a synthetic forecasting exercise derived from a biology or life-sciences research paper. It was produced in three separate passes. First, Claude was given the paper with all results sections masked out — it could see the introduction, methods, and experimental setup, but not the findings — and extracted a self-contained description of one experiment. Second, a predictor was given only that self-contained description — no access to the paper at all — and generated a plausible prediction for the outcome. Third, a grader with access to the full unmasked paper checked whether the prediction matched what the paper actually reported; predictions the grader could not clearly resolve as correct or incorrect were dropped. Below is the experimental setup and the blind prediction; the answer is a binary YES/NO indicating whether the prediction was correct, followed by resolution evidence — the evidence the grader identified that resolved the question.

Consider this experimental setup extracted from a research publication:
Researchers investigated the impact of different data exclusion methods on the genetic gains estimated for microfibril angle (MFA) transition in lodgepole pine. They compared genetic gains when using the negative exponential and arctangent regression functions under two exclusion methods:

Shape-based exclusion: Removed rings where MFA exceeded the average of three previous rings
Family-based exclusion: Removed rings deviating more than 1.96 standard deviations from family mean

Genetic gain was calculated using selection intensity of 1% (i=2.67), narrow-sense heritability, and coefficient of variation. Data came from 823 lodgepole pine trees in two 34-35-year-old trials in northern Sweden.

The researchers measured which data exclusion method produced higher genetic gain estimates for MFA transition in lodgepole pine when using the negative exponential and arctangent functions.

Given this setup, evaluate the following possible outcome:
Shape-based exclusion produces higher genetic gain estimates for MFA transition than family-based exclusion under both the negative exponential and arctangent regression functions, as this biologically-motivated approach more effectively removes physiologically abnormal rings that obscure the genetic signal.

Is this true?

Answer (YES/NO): NO